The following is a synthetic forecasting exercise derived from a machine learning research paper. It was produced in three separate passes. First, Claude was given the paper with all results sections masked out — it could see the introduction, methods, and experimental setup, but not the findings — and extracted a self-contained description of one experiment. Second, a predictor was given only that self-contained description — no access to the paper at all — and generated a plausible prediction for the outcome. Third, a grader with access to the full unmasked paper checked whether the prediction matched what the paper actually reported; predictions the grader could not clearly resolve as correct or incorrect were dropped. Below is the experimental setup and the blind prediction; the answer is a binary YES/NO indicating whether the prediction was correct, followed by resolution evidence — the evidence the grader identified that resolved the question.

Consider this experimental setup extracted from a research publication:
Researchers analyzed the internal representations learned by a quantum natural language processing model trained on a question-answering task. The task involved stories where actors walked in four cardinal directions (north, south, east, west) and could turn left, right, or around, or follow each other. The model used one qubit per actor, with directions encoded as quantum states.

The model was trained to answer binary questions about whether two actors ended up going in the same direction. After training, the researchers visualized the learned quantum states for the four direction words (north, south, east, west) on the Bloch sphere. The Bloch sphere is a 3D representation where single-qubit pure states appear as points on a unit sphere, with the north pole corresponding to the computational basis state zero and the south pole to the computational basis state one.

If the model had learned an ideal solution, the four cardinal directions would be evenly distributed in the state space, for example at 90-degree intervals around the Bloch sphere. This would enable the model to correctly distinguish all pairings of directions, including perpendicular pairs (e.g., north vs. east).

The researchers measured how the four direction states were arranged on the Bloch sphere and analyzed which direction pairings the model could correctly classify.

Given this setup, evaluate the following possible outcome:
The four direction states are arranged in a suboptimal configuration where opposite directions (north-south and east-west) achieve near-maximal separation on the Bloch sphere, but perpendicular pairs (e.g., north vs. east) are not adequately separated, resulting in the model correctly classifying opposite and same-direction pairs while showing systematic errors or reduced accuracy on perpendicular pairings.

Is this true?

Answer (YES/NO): NO